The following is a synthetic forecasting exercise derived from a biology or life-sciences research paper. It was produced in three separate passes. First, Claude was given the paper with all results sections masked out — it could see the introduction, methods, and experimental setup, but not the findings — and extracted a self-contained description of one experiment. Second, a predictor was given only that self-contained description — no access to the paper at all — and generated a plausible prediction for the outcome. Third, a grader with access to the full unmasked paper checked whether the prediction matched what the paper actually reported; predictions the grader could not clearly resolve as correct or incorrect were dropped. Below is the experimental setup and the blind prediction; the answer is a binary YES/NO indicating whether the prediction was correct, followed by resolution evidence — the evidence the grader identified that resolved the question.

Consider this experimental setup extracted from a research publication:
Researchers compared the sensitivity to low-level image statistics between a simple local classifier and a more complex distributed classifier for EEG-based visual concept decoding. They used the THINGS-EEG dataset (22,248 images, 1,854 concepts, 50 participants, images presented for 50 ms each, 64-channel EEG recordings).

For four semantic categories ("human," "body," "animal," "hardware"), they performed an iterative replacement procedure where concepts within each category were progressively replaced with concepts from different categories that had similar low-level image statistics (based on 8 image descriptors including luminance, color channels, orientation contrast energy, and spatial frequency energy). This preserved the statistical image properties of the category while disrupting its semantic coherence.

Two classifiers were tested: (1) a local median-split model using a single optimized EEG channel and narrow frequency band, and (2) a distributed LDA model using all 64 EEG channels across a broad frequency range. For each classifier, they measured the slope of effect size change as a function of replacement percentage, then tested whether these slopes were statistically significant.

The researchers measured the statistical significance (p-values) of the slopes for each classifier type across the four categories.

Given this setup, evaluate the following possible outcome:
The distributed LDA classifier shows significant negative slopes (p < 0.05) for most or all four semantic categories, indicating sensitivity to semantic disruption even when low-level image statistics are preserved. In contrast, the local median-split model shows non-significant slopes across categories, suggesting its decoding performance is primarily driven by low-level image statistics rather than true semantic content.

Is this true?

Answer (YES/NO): NO